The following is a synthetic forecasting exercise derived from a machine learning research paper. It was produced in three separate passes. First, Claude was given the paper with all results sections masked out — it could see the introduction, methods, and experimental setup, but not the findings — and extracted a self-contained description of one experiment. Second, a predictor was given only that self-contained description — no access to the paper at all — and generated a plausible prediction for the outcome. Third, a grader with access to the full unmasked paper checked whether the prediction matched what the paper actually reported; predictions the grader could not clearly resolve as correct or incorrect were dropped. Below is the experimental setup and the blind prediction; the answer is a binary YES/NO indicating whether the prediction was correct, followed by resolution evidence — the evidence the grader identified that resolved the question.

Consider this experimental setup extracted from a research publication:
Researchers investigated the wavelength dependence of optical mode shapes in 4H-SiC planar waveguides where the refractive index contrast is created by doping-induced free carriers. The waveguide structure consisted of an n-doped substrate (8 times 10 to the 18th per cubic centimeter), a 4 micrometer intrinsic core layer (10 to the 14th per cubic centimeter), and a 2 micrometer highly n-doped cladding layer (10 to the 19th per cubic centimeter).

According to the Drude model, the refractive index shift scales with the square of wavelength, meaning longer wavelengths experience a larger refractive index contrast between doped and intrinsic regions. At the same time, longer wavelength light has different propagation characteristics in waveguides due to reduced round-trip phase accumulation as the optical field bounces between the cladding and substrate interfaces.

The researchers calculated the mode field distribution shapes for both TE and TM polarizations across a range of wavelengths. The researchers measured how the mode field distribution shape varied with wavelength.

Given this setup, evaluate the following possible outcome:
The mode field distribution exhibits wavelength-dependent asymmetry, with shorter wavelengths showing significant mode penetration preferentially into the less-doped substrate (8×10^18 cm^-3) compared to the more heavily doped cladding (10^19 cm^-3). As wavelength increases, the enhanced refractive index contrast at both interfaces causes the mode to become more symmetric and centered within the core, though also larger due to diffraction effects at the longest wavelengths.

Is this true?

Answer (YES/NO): NO